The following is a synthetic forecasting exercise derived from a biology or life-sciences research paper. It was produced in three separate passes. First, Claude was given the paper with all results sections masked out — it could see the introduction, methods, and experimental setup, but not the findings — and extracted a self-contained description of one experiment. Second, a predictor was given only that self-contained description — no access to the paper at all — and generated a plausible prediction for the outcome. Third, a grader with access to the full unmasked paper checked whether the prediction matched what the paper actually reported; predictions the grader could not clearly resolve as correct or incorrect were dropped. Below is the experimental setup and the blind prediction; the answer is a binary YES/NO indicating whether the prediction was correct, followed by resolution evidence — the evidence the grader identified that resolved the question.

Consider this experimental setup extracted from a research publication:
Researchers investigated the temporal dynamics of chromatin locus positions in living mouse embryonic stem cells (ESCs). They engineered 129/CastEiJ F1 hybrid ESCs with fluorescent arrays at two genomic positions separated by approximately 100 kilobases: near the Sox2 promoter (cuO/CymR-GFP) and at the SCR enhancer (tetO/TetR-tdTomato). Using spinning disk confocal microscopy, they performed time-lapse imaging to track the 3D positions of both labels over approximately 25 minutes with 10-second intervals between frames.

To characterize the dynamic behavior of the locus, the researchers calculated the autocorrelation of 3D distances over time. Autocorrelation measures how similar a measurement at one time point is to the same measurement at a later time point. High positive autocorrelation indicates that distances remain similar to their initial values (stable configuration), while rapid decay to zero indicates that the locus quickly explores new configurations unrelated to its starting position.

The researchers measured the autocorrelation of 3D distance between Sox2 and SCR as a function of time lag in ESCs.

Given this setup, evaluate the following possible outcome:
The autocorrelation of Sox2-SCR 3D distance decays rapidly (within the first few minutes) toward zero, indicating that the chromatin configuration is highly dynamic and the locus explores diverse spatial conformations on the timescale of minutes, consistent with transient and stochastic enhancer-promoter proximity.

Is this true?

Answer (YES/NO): NO